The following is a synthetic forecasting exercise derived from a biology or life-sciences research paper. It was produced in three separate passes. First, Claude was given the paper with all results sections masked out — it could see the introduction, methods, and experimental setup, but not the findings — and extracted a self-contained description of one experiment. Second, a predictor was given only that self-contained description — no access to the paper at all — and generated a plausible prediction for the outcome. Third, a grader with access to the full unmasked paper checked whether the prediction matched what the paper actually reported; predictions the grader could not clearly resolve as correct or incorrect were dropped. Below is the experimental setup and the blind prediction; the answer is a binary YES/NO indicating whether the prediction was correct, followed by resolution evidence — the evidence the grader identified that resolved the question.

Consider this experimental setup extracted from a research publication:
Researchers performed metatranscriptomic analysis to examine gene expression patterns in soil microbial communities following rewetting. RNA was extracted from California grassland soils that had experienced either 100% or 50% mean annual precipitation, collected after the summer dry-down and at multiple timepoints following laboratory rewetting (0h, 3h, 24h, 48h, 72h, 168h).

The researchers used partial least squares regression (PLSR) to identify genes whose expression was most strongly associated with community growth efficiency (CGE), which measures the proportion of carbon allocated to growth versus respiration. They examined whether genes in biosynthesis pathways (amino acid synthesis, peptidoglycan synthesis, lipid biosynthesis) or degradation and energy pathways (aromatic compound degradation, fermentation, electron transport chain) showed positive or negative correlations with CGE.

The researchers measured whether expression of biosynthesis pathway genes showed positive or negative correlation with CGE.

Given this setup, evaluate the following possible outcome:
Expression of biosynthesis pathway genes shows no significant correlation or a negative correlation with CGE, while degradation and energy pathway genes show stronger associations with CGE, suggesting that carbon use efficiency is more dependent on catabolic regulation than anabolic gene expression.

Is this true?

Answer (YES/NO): NO